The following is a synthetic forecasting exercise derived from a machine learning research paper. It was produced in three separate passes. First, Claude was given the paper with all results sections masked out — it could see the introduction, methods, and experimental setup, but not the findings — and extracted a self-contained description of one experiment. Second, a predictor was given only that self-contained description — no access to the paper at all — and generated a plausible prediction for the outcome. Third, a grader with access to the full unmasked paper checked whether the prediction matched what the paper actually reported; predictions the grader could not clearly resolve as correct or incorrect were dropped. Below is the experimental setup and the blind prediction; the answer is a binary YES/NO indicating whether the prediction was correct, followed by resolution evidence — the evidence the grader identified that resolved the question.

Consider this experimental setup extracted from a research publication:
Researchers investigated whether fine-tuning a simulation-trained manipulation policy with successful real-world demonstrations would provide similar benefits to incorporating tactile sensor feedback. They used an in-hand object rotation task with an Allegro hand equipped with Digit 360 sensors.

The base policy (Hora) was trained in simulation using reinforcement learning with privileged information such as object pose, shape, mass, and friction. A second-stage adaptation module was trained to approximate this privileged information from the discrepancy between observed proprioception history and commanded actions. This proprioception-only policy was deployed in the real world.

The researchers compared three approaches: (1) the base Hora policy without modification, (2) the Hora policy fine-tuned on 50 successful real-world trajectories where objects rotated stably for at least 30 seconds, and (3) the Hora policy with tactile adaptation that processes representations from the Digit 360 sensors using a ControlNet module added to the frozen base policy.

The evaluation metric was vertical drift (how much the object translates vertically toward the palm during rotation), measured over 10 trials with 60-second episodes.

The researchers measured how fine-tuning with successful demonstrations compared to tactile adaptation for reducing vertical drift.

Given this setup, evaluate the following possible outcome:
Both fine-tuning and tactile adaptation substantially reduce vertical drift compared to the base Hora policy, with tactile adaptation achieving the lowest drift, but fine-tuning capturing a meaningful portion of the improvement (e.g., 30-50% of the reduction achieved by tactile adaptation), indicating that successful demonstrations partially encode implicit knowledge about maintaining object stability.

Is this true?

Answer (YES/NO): NO